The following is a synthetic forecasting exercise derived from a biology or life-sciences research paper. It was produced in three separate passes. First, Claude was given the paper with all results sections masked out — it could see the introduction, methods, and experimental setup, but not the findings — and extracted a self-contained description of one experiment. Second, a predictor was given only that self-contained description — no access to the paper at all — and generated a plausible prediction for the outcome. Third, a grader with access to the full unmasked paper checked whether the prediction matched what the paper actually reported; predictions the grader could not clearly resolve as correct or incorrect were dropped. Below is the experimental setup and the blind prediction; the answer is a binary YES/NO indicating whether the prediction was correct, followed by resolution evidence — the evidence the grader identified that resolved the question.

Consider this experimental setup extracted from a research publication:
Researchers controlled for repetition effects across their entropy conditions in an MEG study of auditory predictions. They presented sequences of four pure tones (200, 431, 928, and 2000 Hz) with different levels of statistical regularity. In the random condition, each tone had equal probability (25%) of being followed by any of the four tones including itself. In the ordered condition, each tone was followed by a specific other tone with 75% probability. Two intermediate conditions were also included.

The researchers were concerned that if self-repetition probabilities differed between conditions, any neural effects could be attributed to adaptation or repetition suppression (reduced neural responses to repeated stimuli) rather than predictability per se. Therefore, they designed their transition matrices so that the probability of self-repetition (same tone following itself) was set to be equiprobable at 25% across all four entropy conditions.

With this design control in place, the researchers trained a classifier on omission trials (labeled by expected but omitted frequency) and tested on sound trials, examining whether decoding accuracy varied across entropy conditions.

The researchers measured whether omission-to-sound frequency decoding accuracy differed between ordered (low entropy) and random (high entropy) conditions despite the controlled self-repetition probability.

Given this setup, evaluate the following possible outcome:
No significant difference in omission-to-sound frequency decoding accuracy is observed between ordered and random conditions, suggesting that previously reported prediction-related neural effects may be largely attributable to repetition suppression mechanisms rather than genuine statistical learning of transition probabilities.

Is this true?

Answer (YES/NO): NO